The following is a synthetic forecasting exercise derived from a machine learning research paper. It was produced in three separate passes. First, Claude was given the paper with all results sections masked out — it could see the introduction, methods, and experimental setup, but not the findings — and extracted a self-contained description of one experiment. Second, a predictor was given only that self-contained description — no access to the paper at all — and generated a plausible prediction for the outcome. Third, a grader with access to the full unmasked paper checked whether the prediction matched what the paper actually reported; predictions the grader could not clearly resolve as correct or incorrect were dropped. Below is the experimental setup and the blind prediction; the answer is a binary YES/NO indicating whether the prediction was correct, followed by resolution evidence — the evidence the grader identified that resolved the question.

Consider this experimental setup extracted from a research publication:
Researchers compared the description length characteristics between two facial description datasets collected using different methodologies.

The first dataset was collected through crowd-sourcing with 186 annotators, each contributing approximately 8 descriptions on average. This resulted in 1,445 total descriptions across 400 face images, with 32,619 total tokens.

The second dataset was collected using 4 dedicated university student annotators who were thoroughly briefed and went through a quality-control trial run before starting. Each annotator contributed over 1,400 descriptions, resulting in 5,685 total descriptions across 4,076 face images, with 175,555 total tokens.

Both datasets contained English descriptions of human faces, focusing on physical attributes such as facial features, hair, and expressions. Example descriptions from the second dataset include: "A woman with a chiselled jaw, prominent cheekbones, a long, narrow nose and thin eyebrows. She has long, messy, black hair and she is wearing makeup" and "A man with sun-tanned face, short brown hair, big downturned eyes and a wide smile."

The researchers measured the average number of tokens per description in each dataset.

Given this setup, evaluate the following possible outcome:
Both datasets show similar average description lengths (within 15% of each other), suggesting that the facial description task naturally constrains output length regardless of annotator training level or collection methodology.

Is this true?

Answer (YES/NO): NO